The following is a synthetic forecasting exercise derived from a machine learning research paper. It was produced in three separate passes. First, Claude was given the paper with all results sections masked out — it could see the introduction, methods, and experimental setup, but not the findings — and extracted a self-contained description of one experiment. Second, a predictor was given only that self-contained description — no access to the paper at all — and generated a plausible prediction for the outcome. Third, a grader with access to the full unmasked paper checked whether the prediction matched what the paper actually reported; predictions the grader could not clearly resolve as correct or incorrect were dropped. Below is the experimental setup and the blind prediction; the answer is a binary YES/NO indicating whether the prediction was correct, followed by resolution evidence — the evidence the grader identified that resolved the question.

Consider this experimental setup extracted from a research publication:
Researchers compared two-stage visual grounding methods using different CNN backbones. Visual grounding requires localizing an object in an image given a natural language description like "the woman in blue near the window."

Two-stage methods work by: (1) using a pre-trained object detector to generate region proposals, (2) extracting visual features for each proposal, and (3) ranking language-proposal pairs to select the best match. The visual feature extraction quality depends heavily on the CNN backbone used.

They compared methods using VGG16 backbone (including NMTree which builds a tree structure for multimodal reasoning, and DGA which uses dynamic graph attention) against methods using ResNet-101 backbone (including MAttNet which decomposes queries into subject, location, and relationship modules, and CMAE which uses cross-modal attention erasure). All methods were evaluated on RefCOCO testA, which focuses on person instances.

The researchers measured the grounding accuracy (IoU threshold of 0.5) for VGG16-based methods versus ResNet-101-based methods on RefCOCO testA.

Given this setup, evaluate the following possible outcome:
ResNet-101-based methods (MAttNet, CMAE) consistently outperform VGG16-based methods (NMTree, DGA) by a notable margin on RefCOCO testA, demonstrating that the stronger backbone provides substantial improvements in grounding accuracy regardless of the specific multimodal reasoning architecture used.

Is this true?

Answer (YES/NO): YES